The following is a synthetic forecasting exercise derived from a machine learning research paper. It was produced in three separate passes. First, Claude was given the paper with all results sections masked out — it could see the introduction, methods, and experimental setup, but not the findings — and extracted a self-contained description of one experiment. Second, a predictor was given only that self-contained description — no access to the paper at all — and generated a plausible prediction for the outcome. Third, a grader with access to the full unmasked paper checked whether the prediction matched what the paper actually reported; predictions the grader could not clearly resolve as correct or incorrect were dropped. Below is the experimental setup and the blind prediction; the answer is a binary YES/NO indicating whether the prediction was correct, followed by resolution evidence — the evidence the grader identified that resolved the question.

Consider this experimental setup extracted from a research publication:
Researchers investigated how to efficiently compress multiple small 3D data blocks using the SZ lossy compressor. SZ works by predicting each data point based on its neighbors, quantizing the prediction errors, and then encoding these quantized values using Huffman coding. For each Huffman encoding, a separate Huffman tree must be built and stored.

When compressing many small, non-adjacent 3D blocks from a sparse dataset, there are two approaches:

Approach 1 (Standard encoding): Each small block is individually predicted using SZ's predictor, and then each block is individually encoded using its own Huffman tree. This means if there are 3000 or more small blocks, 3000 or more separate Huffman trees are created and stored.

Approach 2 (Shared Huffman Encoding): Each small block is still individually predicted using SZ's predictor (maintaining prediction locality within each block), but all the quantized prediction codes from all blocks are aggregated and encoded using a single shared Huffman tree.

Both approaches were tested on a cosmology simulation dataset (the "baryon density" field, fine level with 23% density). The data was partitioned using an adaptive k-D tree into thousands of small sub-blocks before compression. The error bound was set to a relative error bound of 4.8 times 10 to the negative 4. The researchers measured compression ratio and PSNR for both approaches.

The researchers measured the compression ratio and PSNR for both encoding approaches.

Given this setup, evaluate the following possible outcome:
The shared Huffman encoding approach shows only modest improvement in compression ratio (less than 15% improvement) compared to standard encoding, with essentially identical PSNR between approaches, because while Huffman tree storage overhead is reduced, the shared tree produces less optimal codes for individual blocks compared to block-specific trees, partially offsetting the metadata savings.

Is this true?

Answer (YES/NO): NO